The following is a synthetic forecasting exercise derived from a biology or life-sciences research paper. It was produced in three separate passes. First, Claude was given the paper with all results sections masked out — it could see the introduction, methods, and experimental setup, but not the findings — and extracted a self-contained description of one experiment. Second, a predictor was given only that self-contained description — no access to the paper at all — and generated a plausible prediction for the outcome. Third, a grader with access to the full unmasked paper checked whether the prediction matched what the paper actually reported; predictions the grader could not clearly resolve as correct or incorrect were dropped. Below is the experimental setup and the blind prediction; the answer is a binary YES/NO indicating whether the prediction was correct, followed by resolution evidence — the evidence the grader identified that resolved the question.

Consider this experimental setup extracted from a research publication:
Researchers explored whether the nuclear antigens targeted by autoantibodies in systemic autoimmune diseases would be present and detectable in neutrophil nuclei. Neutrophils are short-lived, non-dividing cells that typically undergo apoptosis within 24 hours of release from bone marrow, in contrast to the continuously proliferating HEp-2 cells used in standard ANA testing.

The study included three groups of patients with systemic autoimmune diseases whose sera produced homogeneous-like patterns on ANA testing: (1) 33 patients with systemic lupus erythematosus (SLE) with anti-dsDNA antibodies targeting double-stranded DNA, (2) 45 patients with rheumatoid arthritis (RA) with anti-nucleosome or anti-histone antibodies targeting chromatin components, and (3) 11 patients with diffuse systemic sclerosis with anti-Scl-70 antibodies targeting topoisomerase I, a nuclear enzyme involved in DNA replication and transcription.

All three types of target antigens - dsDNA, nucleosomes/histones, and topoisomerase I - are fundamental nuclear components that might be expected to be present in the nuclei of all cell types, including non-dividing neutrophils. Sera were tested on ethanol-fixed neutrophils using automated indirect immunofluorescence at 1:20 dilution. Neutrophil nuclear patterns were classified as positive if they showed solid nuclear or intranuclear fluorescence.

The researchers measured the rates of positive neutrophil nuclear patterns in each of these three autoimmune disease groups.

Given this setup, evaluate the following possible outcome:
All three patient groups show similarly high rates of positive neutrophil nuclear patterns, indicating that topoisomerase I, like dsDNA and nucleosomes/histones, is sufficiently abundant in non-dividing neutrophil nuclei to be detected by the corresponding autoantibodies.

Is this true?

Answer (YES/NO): NO